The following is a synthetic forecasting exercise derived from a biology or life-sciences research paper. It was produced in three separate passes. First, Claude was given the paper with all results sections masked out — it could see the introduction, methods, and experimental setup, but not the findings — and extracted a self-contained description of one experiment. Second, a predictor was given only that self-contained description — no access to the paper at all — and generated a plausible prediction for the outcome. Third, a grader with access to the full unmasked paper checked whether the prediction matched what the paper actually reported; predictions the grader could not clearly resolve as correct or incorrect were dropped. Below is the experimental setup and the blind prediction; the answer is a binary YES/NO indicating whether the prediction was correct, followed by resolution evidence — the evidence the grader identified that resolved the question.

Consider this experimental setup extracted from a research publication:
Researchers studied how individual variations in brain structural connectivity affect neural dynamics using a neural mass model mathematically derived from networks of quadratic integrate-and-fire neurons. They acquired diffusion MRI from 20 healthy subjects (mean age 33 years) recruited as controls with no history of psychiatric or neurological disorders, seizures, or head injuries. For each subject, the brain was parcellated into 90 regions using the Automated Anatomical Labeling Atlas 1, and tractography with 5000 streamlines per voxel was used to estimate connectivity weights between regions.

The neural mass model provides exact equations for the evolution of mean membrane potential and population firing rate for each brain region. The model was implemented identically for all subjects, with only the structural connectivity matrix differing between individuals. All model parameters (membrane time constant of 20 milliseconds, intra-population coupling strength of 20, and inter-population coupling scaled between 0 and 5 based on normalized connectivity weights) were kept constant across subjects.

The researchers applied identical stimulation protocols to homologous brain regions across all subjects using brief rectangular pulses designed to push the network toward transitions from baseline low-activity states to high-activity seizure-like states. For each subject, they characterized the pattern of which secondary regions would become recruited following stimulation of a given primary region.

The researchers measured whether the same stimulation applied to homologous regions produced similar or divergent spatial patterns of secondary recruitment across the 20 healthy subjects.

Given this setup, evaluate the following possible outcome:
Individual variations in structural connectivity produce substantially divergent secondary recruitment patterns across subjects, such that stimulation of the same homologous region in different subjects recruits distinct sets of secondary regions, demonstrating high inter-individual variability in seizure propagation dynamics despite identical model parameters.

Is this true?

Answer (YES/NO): NO